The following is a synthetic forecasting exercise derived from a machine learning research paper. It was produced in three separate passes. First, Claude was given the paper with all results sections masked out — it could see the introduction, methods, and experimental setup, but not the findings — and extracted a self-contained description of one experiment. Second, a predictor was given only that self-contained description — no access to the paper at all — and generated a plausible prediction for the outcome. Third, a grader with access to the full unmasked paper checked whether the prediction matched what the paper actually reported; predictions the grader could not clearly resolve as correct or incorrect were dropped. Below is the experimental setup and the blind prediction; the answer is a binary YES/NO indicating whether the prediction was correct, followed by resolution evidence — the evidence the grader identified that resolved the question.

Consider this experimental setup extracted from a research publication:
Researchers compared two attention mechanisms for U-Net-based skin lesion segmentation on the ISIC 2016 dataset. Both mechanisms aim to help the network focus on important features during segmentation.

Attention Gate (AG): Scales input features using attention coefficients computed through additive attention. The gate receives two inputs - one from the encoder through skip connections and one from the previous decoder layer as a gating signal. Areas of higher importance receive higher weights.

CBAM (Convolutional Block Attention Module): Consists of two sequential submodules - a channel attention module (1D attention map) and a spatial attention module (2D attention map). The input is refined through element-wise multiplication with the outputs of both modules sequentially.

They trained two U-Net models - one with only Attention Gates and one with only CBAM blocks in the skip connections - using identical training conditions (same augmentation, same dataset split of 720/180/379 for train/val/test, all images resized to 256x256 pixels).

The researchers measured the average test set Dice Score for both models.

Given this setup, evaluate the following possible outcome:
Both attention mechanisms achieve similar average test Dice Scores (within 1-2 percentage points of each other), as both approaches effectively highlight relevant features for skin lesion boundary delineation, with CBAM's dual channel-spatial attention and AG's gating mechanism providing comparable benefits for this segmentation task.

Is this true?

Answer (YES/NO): YES